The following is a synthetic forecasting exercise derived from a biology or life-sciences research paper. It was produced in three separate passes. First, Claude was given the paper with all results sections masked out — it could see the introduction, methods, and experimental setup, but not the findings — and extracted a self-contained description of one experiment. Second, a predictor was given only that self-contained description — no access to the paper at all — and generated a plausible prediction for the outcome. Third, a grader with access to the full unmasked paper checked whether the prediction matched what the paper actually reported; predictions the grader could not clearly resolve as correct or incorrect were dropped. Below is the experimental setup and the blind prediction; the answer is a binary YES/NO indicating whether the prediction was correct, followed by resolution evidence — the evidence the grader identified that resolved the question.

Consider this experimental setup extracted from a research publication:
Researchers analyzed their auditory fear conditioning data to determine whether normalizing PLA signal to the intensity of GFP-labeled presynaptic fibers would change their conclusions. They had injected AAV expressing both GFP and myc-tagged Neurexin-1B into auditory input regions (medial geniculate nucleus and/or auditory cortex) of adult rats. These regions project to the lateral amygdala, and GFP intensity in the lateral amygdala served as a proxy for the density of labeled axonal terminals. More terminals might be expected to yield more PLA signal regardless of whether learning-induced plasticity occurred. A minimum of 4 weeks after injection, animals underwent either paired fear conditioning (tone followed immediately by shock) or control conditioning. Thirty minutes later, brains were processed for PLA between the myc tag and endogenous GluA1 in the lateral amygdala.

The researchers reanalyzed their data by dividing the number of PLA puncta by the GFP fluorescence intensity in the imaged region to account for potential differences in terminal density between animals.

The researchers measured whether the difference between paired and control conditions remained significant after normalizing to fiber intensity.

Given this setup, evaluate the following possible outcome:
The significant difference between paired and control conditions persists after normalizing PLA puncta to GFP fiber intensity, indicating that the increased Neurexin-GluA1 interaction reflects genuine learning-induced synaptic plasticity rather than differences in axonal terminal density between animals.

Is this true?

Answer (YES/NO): YES